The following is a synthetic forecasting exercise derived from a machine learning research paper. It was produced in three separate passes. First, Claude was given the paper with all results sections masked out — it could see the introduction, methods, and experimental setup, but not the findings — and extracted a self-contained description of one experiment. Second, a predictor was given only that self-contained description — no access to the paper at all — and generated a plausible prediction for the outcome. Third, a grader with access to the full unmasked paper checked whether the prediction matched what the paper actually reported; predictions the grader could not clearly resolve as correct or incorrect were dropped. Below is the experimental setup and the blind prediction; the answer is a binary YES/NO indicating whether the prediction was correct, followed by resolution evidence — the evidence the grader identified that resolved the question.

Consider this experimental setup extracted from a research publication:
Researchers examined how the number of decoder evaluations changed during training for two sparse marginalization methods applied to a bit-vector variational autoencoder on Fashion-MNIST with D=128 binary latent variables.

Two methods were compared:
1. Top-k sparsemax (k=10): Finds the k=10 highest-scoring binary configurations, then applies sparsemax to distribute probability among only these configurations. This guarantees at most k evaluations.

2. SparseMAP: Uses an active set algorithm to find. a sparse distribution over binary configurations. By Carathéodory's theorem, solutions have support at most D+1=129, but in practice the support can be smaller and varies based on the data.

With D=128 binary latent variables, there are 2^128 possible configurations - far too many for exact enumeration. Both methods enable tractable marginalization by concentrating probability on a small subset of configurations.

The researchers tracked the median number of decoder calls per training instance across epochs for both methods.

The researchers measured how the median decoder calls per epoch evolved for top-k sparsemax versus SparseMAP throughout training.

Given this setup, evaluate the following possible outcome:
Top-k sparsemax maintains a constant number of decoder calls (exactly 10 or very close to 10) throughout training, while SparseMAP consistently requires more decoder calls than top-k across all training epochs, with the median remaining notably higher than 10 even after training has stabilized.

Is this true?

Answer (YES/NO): NO